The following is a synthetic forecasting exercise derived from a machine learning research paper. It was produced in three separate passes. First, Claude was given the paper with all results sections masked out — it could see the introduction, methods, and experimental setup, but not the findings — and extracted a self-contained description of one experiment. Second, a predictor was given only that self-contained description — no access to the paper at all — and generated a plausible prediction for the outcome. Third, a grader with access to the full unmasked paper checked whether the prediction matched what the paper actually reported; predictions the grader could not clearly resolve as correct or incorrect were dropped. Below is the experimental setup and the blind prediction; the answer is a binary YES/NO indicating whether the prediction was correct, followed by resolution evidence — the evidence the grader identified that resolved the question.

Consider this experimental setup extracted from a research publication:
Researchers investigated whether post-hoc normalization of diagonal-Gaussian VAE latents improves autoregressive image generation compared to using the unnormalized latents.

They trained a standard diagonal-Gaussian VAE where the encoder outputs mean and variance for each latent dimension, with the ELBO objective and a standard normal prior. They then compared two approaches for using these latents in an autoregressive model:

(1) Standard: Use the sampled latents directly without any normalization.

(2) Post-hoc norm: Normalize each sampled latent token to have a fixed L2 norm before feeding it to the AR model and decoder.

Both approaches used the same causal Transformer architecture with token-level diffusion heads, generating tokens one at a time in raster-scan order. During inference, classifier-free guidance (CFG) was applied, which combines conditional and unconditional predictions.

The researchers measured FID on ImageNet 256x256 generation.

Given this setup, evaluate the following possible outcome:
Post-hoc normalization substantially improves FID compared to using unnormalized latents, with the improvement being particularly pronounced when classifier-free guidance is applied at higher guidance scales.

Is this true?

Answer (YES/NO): YES